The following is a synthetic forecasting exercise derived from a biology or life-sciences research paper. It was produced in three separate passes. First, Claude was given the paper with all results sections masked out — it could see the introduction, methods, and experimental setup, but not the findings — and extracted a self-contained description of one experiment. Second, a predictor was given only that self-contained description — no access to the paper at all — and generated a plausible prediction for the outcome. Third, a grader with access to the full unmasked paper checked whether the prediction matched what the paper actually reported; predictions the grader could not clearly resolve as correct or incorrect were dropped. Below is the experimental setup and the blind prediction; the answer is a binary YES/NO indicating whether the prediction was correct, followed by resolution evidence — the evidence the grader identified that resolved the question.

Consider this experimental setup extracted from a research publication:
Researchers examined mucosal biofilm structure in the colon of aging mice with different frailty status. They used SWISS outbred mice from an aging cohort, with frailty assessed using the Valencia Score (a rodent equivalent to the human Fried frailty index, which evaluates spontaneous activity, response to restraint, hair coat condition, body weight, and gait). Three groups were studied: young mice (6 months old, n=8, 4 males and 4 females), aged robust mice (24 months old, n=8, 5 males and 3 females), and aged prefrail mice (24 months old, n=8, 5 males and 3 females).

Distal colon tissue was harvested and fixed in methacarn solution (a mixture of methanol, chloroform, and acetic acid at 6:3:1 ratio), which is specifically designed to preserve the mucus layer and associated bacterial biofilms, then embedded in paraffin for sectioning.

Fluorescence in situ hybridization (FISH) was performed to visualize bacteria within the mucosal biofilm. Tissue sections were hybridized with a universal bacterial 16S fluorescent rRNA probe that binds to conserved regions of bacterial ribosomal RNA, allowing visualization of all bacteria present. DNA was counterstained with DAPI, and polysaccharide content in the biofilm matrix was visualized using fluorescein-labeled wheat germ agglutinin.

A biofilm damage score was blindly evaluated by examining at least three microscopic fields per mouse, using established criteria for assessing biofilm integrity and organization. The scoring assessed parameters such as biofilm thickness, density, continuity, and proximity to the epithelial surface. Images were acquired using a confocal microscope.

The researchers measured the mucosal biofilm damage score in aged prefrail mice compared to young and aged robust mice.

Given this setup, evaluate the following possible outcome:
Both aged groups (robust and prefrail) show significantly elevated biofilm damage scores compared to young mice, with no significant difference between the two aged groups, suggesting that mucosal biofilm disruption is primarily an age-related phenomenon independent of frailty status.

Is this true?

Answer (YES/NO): NO